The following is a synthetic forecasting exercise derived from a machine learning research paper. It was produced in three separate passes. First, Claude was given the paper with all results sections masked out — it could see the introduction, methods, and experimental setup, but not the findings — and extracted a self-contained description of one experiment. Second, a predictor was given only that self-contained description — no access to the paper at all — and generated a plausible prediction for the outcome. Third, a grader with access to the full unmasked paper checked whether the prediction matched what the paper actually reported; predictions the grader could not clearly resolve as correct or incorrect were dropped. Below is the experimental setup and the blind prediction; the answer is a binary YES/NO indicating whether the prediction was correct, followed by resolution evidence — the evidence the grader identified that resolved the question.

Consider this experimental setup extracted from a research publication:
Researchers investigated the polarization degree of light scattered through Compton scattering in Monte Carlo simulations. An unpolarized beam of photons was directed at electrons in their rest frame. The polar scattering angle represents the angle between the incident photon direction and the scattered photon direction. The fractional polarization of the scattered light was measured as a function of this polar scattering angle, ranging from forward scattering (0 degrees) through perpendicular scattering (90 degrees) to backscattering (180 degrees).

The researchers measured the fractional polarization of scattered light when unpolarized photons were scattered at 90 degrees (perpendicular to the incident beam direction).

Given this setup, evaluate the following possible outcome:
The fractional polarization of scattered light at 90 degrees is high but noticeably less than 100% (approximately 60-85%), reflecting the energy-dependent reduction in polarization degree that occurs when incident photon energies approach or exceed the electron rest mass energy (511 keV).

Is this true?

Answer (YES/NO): NO